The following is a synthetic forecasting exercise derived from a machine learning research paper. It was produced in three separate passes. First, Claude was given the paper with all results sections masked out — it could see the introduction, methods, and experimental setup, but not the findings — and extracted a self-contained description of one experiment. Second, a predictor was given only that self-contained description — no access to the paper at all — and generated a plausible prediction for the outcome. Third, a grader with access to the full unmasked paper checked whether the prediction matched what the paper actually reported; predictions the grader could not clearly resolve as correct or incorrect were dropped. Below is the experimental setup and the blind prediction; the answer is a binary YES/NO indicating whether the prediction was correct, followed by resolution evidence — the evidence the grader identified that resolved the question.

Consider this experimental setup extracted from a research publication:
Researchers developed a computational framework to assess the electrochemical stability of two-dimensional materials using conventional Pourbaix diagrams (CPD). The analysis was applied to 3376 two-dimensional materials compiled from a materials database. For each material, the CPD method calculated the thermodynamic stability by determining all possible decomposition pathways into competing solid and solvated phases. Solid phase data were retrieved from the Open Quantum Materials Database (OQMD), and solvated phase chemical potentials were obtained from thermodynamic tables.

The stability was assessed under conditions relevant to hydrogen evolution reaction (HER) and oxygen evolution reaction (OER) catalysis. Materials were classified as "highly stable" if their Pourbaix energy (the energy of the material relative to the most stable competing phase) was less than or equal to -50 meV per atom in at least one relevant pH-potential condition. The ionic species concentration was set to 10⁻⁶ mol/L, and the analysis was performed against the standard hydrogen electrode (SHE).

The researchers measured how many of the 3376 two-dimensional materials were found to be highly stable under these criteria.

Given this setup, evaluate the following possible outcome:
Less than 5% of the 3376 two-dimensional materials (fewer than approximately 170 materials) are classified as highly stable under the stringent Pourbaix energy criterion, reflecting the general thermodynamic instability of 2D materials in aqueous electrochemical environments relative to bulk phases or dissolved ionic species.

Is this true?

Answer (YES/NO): YES